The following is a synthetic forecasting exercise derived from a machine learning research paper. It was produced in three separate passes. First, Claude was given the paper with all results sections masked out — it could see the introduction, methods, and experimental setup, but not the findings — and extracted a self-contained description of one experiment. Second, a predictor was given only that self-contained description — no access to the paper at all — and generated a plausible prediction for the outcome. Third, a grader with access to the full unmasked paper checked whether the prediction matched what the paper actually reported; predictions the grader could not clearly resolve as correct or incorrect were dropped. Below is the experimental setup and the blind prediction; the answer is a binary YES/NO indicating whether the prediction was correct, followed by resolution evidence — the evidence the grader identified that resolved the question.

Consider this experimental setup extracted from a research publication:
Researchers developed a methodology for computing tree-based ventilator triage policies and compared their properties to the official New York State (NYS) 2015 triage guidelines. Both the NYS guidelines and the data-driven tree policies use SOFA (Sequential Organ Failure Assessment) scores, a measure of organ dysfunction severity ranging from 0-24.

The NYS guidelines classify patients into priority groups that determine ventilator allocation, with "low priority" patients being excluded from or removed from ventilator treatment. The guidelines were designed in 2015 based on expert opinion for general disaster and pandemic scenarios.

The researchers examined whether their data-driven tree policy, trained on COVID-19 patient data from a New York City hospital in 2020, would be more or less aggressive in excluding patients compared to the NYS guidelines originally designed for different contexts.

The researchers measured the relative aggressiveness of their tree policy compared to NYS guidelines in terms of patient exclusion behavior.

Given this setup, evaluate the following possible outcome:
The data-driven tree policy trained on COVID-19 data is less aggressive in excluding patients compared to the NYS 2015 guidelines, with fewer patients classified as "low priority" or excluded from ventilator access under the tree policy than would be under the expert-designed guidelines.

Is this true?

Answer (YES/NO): YES